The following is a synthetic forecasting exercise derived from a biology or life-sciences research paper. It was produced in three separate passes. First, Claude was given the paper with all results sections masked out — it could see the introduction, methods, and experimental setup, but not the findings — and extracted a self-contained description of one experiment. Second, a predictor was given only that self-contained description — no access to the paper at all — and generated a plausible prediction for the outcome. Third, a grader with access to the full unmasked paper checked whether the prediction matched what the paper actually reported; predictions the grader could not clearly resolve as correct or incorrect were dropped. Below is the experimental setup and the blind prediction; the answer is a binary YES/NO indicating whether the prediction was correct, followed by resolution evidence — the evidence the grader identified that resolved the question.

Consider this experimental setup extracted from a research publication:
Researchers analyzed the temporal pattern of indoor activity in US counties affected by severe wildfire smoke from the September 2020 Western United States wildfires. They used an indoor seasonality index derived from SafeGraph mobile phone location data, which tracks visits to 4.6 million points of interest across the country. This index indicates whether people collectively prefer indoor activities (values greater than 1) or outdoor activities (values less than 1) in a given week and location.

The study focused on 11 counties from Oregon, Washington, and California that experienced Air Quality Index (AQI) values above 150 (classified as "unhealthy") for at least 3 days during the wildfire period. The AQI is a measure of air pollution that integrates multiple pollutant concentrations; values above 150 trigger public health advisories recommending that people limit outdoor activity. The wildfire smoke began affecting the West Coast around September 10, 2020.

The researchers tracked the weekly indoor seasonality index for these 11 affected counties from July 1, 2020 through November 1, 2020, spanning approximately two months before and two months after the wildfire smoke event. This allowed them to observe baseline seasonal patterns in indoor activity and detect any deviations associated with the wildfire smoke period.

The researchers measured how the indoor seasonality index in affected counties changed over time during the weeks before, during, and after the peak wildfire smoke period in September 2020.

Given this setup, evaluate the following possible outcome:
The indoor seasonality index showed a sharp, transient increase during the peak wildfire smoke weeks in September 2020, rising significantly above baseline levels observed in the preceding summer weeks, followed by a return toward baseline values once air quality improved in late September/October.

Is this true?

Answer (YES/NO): NO